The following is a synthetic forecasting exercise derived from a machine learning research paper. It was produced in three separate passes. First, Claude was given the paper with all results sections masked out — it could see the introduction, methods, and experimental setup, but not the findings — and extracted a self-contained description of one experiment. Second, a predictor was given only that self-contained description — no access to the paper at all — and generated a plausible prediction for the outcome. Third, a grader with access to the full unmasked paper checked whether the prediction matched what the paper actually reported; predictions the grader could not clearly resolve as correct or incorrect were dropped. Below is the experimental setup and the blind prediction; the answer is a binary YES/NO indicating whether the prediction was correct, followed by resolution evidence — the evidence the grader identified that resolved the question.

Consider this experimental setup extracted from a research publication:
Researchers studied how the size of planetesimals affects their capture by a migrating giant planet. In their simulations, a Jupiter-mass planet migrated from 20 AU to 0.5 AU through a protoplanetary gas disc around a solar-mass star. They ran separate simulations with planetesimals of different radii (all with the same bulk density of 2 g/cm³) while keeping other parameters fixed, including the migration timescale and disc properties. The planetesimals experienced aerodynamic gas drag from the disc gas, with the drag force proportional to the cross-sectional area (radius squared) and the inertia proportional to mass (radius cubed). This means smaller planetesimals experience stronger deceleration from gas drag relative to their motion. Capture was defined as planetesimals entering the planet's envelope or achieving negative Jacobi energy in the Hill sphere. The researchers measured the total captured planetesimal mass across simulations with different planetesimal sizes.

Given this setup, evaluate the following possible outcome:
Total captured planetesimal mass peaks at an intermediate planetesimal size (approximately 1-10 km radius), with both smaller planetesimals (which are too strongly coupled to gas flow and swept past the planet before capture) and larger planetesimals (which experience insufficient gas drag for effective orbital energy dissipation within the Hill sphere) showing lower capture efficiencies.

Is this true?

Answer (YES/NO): NO